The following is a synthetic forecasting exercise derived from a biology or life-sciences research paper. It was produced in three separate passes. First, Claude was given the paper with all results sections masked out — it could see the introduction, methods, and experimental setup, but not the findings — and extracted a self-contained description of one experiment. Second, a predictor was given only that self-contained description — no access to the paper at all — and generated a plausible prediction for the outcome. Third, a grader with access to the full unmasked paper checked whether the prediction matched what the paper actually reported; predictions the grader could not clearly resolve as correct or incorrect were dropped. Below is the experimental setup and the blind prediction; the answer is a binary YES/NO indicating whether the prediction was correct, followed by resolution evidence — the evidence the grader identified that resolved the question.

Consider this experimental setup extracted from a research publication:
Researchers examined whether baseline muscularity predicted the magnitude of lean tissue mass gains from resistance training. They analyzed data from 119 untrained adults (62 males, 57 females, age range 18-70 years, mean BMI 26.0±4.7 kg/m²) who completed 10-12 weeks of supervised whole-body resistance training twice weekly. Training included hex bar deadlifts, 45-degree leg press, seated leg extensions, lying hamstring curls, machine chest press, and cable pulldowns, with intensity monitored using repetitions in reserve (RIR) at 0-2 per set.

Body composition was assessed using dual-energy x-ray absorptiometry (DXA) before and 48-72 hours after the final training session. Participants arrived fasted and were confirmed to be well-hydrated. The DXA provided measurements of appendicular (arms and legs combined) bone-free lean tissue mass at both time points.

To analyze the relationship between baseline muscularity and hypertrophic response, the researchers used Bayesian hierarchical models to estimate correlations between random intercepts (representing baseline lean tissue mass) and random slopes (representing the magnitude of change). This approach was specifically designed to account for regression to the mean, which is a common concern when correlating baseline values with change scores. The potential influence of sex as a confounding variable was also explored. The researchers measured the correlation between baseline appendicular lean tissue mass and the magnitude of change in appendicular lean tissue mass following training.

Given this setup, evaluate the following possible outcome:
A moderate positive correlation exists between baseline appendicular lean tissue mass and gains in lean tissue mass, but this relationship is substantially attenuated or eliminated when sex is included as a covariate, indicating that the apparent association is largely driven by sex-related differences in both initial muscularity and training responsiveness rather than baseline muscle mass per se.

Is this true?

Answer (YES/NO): NO